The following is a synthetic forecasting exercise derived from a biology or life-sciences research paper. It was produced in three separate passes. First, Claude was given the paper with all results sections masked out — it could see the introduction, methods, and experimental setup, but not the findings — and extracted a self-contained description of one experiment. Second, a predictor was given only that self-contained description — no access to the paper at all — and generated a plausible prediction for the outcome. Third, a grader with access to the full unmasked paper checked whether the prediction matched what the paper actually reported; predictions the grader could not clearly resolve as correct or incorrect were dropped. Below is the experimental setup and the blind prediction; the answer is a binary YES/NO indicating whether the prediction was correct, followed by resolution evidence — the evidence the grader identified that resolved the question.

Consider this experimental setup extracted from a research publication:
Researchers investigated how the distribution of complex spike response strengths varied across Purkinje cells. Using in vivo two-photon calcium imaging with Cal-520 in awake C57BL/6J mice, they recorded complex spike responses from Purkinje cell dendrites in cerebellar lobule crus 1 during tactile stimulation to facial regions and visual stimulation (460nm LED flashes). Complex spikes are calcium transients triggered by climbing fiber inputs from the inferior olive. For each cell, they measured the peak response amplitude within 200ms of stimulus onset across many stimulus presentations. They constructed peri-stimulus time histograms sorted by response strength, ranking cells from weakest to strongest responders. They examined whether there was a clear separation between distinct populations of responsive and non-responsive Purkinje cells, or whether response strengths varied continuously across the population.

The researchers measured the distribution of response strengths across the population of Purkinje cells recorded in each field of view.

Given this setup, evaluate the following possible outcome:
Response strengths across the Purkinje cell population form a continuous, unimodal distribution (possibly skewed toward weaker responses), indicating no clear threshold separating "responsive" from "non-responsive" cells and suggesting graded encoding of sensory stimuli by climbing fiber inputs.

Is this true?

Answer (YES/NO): YES